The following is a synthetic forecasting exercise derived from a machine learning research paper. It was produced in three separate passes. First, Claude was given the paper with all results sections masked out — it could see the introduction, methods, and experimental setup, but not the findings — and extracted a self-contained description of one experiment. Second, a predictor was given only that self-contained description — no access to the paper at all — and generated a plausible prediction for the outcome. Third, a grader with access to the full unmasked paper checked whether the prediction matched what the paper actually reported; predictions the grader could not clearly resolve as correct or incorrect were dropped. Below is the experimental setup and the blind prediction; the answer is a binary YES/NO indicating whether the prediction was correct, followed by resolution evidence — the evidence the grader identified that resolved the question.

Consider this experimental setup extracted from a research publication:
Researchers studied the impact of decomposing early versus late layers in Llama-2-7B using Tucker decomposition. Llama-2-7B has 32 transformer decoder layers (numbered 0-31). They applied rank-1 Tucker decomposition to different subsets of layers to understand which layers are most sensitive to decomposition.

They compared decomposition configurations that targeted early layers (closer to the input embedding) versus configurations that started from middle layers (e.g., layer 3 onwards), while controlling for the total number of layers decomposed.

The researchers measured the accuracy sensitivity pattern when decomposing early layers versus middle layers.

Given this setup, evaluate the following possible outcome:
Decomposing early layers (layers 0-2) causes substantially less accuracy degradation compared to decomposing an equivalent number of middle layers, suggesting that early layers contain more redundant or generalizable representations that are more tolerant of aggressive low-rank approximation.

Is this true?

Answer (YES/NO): NO